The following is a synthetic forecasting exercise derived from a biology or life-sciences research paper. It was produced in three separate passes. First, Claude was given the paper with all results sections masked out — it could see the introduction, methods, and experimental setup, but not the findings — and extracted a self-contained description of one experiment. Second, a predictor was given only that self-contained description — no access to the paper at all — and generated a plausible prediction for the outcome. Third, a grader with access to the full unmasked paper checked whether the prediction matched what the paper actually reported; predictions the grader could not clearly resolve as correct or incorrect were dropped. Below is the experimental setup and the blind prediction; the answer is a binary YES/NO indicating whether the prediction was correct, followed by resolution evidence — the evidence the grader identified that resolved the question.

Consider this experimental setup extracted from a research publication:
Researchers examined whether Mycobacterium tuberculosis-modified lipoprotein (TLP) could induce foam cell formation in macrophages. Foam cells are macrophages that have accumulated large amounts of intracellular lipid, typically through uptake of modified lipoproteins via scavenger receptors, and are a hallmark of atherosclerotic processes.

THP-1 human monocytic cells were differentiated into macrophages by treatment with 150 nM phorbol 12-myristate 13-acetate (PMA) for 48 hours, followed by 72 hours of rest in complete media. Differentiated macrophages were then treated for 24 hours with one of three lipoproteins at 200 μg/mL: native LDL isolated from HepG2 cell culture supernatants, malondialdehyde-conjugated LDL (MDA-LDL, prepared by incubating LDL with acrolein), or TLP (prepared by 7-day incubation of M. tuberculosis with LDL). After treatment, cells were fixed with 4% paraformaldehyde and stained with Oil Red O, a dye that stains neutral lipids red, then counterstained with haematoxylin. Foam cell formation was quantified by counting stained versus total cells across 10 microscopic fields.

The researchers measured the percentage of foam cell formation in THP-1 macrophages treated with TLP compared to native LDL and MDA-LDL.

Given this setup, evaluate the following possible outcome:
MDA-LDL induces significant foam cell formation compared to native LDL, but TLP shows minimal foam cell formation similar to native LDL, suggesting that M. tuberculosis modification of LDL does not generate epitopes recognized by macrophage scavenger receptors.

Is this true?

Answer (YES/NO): NO